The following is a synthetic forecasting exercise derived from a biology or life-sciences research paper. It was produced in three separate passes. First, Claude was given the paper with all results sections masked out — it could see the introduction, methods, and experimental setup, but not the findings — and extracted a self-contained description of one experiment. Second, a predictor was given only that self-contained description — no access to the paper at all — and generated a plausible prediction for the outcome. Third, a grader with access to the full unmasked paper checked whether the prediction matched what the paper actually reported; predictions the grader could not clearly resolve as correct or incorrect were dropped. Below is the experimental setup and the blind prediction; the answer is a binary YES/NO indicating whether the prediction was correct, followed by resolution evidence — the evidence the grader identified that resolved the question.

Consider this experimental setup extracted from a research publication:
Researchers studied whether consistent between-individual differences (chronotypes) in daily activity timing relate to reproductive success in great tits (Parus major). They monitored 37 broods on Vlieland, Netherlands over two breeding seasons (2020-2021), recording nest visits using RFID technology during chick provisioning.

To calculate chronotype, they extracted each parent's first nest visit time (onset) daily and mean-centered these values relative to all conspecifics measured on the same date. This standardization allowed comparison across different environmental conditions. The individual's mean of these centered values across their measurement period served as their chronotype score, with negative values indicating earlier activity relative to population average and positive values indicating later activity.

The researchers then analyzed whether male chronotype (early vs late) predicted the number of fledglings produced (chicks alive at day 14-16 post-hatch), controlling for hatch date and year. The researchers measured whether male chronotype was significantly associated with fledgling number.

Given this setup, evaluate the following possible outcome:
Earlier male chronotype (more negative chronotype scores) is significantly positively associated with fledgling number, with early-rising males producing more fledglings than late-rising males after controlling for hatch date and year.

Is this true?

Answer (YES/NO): NO